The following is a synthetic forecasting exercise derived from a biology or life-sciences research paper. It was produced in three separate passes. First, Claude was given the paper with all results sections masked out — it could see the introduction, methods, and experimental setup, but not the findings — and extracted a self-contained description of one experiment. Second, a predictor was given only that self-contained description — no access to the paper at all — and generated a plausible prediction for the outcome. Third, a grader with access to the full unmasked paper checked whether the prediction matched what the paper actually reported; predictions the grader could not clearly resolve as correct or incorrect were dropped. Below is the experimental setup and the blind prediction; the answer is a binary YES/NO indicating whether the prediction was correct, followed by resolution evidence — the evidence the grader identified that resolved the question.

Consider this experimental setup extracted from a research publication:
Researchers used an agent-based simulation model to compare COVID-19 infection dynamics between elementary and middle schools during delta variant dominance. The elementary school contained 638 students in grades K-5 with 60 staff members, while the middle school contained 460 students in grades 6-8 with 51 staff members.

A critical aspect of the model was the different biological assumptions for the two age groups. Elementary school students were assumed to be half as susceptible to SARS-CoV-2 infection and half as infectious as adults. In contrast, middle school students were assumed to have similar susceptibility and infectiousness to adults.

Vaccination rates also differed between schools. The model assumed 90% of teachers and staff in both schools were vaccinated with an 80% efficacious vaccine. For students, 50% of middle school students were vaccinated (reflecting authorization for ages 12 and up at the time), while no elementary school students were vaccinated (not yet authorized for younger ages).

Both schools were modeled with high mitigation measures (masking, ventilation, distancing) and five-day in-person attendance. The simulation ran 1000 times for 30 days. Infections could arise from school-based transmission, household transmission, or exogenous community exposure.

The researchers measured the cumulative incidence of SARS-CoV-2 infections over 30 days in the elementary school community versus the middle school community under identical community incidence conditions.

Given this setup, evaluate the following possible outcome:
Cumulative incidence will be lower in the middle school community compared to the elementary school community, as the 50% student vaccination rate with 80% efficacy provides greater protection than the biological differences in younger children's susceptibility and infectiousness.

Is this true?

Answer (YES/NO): NO